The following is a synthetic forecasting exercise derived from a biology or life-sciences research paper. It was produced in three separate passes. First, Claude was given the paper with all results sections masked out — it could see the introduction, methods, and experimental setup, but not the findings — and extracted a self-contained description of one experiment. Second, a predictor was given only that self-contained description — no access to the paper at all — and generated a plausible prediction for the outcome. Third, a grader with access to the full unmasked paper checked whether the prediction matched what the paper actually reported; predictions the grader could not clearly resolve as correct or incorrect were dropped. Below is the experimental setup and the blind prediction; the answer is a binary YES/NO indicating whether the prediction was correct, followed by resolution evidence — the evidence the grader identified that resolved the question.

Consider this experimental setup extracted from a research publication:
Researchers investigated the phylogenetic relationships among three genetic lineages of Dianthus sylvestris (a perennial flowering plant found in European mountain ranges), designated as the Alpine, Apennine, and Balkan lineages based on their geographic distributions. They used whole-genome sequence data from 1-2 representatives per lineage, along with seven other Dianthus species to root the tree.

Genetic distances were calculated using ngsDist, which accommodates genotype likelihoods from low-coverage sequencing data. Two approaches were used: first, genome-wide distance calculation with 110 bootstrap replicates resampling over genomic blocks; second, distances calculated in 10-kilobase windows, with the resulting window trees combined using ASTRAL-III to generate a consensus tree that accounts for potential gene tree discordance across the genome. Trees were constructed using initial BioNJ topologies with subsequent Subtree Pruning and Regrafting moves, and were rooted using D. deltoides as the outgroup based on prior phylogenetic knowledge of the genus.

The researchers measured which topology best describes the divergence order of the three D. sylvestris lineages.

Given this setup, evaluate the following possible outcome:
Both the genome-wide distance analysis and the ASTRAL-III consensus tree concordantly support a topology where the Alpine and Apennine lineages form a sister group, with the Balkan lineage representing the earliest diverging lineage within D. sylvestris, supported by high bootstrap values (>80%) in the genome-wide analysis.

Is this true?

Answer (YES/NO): YES